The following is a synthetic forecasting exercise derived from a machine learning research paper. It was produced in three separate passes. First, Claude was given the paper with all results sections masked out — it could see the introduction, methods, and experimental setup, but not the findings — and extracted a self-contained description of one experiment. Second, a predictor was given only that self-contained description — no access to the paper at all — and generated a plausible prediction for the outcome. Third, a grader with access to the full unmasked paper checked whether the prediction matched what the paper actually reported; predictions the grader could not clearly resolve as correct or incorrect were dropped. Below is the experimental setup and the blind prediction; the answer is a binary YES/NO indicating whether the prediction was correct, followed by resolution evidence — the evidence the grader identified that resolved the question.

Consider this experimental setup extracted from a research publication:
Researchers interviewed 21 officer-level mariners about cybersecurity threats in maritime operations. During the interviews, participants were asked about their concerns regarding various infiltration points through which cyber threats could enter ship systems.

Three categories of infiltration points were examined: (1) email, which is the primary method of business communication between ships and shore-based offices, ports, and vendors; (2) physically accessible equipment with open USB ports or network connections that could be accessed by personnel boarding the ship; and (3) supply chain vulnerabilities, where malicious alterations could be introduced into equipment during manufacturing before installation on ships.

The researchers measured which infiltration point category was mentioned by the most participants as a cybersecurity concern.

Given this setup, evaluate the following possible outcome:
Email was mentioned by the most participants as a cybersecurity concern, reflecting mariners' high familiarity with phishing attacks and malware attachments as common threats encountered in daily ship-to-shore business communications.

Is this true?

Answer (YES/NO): NO